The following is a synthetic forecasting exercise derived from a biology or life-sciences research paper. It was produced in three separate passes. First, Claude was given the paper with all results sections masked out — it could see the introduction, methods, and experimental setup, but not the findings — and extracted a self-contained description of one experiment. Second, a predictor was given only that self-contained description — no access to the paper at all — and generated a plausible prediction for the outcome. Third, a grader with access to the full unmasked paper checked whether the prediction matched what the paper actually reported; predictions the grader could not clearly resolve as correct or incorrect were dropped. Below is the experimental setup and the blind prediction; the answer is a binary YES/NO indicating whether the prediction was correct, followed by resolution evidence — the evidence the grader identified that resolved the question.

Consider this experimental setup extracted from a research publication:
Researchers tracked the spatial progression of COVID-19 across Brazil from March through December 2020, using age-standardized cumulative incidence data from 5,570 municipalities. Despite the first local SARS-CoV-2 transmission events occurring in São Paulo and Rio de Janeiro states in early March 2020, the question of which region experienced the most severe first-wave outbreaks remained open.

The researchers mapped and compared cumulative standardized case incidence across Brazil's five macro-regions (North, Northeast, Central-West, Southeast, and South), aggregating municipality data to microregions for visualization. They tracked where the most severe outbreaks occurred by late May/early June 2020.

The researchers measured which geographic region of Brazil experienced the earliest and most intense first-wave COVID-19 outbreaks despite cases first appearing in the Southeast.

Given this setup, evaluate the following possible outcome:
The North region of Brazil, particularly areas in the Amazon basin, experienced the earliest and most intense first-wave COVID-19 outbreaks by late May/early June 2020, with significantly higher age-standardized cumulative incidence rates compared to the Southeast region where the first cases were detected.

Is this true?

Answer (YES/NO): YES